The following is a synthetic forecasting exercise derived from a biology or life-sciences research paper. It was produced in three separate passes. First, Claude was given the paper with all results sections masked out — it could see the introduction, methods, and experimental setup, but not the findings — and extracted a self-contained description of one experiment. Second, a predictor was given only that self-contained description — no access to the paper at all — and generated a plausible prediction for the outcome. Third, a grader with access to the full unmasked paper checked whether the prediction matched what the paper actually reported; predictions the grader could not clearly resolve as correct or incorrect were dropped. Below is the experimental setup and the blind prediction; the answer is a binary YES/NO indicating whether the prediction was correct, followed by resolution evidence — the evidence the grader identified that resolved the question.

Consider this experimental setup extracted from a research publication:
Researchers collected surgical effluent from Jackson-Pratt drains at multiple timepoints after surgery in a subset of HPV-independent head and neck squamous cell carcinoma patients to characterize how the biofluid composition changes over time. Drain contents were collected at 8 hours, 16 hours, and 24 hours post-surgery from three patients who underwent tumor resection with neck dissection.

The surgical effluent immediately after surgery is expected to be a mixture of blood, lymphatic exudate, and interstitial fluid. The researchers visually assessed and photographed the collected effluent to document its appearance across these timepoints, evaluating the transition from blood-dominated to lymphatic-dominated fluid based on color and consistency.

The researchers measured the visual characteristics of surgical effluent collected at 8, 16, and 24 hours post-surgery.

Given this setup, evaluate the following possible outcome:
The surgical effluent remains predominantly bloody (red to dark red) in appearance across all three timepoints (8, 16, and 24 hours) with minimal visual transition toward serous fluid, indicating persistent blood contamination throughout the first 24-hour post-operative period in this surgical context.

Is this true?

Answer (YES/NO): NO